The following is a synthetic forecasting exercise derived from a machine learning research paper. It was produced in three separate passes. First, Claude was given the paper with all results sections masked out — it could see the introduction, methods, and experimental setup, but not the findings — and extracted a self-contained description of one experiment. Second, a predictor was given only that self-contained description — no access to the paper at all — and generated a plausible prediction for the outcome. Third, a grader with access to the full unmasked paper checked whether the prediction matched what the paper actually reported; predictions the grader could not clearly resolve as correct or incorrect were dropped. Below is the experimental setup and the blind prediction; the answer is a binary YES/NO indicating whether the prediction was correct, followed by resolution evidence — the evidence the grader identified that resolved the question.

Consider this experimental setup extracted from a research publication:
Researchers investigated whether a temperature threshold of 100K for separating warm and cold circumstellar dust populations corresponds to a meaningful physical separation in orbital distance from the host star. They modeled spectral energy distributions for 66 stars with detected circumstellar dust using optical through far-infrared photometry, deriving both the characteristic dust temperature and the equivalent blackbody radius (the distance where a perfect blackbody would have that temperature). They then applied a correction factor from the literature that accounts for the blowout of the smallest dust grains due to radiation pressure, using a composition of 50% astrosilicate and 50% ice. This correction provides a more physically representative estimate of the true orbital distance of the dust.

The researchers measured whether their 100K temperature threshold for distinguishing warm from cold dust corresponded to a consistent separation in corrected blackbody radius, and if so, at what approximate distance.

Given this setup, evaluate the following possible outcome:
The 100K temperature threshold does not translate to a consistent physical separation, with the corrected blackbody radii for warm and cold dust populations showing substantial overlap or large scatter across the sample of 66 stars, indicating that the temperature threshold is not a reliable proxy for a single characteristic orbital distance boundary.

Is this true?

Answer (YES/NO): NO